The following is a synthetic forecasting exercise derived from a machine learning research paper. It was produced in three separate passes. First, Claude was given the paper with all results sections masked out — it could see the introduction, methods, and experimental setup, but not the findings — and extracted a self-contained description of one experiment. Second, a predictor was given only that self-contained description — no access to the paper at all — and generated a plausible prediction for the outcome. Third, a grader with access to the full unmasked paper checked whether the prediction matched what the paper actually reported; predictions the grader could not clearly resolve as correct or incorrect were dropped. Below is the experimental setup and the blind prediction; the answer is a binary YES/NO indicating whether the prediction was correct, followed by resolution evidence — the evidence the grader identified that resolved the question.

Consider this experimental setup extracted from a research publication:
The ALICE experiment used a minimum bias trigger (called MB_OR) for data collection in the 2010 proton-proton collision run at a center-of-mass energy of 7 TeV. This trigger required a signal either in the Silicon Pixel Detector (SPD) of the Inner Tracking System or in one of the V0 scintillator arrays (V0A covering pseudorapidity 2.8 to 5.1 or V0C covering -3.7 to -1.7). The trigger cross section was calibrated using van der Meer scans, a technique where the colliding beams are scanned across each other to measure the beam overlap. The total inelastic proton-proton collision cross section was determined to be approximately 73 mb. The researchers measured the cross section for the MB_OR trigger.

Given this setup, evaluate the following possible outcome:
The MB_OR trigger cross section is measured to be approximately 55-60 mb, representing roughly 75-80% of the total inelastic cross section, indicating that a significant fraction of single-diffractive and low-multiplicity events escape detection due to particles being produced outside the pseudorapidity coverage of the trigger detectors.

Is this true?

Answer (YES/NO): NO